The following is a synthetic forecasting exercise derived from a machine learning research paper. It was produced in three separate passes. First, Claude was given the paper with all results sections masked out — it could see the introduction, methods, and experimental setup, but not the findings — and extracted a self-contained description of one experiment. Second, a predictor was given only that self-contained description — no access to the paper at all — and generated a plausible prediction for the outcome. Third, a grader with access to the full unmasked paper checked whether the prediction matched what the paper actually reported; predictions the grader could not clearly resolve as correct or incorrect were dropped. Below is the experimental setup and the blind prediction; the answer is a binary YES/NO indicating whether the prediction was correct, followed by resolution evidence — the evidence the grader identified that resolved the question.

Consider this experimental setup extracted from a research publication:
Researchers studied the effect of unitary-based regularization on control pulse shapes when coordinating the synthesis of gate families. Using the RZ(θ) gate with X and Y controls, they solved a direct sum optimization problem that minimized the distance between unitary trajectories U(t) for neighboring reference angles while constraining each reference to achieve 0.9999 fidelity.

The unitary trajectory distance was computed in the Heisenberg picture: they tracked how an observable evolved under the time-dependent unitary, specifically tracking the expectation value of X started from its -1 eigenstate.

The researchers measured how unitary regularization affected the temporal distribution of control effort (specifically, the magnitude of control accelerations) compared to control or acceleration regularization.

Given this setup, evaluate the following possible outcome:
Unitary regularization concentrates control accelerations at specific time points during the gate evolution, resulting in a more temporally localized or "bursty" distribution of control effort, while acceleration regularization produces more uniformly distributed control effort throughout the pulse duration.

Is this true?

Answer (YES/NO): YES